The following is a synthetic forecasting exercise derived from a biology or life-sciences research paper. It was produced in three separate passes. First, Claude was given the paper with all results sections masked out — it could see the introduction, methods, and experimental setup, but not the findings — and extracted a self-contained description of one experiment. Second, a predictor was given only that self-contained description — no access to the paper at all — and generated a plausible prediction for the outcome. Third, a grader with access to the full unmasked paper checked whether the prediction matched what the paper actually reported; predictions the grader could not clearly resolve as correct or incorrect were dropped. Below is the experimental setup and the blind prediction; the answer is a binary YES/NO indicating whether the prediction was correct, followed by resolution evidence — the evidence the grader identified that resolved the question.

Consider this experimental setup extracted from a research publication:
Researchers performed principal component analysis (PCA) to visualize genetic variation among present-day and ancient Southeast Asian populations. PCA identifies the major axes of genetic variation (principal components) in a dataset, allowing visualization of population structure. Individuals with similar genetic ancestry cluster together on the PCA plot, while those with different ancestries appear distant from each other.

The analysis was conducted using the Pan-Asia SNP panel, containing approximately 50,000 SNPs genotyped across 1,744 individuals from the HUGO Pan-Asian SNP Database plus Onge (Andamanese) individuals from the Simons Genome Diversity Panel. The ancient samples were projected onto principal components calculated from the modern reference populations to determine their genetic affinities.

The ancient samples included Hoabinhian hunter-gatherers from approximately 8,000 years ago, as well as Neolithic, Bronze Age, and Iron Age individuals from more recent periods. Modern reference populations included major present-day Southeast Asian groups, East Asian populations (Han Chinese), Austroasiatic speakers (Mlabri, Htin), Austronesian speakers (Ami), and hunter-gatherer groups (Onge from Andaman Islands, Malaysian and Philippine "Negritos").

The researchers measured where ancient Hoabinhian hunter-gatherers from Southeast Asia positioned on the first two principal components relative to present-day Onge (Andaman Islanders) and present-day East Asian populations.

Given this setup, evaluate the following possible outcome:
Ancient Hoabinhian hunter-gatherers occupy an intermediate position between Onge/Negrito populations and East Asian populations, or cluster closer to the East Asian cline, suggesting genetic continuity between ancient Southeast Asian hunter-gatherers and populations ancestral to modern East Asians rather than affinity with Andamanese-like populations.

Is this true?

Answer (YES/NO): NO